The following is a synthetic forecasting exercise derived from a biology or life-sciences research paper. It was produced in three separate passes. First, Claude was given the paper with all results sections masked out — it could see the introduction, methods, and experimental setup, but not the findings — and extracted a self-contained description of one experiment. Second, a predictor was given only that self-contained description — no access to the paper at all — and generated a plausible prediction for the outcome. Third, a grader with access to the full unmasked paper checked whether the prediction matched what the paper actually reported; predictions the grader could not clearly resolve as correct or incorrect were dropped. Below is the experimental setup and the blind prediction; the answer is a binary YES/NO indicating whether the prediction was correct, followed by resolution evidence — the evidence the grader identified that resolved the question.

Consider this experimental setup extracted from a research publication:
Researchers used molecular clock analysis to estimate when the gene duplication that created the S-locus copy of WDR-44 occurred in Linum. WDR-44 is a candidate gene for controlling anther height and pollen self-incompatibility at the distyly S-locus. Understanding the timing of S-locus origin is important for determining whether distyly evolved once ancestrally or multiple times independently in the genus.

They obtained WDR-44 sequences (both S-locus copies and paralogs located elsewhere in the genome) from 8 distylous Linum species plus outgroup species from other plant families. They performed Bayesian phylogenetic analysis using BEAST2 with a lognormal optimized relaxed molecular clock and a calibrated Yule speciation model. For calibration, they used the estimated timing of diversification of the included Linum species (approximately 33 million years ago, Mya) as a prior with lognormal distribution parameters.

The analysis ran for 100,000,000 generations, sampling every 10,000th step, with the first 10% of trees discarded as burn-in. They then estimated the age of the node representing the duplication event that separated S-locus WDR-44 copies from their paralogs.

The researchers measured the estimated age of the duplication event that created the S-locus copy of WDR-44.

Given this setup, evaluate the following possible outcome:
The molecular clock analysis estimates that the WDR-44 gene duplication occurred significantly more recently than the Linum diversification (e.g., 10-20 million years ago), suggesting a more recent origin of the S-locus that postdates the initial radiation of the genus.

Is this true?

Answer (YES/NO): NO